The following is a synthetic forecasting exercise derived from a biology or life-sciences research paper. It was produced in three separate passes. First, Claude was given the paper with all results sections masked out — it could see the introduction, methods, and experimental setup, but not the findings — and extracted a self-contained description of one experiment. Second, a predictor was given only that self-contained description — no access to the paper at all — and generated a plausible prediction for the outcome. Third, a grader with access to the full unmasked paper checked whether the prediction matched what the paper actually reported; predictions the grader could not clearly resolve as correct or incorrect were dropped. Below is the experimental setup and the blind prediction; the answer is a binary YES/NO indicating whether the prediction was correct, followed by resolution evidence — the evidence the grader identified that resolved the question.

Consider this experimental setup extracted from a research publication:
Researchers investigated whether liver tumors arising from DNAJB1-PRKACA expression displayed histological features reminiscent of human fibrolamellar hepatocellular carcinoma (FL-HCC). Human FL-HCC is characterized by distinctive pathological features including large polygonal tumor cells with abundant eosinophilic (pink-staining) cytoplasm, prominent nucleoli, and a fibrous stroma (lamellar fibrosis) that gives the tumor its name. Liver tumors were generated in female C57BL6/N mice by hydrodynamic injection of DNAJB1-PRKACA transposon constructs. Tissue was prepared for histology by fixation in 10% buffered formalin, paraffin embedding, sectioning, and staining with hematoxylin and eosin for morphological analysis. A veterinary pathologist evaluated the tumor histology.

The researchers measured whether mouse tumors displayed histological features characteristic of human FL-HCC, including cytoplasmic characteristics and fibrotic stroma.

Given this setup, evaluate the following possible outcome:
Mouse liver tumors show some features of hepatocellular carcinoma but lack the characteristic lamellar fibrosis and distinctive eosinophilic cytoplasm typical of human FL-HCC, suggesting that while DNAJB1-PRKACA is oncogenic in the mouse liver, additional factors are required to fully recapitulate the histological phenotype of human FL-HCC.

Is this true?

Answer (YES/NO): NO